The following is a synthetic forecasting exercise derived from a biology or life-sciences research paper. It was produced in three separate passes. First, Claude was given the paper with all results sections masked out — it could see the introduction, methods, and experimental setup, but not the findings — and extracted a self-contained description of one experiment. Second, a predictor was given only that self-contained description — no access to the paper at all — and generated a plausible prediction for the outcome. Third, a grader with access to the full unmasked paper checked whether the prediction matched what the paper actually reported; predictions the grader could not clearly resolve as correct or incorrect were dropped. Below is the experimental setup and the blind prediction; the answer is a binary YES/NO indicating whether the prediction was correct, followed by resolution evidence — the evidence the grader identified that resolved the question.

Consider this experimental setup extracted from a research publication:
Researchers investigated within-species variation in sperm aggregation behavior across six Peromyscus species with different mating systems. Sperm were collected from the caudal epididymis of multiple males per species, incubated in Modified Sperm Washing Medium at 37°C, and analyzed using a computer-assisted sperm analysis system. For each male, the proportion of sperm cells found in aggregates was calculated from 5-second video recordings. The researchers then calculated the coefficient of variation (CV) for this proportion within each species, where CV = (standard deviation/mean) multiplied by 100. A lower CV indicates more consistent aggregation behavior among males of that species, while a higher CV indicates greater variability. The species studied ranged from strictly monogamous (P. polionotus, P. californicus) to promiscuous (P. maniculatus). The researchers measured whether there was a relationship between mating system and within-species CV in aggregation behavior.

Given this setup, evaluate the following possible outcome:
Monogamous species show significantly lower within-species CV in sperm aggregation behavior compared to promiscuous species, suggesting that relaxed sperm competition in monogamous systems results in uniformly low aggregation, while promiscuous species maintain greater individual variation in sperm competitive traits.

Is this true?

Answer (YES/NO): NO